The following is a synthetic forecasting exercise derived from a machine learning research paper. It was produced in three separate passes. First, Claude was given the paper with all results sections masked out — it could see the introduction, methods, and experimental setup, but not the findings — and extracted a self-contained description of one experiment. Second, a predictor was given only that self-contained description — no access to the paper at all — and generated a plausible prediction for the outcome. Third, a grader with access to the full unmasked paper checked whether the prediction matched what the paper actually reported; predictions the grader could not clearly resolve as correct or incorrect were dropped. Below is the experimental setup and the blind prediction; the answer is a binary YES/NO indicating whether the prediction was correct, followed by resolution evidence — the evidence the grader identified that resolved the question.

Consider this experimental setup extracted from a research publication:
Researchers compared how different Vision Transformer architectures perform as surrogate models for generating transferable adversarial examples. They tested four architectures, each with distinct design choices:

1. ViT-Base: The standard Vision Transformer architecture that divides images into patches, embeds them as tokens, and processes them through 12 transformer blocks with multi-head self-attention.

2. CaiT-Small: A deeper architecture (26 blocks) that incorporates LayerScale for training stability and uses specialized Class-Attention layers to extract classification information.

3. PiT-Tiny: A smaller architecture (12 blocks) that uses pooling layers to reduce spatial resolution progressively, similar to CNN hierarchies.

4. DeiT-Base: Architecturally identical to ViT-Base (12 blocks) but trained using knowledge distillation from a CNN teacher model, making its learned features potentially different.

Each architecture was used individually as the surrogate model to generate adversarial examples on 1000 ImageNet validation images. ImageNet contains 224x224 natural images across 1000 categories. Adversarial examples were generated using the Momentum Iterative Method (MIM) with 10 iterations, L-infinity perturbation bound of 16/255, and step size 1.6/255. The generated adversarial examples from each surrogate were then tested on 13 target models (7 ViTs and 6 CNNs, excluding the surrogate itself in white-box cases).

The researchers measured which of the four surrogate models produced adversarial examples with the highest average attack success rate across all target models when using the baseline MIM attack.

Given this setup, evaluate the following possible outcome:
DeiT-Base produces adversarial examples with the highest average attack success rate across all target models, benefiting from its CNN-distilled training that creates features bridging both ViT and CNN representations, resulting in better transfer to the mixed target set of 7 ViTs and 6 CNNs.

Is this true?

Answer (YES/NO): YES